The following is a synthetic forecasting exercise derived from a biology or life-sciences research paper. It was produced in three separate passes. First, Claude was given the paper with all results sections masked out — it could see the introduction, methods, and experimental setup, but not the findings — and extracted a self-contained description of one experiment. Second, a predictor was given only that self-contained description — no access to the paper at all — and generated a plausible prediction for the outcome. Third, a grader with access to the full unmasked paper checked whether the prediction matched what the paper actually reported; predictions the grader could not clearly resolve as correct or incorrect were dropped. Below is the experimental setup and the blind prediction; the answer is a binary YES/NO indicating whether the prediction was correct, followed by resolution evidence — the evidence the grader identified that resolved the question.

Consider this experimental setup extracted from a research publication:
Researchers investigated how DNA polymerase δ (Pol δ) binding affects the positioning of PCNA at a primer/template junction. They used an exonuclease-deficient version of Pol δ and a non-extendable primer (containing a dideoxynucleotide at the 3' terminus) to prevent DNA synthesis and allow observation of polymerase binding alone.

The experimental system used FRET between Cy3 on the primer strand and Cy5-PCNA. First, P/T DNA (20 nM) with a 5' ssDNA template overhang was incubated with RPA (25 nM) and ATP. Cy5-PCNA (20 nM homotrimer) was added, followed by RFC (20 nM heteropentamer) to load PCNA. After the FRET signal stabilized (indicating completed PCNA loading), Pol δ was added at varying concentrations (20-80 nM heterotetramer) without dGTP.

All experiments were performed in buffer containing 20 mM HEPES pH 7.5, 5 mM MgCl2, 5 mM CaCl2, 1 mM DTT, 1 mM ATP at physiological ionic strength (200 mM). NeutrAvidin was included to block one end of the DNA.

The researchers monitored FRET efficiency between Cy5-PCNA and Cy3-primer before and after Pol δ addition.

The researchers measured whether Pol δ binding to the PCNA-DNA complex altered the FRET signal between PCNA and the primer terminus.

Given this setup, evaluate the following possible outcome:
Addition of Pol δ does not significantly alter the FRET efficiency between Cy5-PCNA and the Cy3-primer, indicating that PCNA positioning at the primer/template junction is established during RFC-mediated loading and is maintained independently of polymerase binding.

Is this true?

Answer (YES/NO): YES